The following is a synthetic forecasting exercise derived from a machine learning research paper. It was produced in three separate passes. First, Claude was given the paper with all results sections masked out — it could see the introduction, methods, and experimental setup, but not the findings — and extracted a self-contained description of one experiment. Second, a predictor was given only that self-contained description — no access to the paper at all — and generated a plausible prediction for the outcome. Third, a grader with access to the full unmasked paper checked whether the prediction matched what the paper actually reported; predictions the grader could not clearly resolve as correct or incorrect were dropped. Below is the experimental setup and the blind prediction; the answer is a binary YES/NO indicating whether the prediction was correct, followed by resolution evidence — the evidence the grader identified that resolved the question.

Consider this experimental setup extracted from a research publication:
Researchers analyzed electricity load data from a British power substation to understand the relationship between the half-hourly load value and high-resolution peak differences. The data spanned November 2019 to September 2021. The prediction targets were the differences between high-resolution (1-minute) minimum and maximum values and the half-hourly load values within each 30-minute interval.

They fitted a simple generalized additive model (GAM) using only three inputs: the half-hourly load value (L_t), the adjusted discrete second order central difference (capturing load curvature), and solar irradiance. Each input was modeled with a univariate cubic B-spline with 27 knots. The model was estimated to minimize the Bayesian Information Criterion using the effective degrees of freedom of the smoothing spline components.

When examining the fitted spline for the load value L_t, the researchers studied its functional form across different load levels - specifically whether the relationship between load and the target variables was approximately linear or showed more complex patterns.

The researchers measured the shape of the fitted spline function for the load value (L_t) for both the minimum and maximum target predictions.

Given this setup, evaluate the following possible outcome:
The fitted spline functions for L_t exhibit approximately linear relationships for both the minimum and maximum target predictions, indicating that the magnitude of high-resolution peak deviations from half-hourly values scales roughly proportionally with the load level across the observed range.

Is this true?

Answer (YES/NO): NO